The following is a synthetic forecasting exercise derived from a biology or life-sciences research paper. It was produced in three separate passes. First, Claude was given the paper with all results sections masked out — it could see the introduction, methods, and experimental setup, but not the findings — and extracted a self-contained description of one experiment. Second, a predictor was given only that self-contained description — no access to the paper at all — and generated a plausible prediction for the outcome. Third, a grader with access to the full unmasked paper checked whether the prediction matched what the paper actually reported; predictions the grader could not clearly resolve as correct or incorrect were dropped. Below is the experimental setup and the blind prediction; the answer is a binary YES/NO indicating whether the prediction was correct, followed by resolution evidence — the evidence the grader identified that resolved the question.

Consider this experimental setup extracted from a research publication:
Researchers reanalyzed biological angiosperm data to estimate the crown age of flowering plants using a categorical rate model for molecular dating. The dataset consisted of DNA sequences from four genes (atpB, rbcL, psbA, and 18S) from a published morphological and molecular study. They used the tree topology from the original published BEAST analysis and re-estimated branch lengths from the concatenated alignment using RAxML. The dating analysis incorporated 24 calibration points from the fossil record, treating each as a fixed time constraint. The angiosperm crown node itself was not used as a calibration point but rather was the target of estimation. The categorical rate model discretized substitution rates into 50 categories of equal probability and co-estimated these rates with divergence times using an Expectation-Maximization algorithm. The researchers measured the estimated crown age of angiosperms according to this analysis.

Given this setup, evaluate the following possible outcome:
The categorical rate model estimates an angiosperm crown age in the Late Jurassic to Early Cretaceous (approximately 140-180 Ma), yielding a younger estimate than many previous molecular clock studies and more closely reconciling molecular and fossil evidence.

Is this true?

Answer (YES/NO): NO